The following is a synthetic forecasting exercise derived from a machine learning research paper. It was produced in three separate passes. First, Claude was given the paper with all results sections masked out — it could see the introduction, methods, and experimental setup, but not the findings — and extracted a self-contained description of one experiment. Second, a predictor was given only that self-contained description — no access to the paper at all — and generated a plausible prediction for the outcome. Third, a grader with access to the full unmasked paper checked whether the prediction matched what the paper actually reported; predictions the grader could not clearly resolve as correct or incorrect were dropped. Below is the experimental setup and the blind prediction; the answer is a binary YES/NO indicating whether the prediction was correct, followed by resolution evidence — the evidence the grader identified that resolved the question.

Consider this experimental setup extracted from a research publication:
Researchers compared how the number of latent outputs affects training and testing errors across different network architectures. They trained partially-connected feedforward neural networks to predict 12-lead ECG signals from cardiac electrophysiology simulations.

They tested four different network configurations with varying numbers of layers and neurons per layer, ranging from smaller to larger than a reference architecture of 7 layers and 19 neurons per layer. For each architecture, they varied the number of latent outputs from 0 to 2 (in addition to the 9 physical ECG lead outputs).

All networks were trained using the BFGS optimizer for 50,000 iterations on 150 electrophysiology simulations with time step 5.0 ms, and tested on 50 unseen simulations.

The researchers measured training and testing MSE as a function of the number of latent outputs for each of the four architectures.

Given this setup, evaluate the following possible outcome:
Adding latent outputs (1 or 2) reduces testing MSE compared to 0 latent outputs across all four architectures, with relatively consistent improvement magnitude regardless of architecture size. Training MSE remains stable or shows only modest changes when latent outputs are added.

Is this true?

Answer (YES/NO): NO